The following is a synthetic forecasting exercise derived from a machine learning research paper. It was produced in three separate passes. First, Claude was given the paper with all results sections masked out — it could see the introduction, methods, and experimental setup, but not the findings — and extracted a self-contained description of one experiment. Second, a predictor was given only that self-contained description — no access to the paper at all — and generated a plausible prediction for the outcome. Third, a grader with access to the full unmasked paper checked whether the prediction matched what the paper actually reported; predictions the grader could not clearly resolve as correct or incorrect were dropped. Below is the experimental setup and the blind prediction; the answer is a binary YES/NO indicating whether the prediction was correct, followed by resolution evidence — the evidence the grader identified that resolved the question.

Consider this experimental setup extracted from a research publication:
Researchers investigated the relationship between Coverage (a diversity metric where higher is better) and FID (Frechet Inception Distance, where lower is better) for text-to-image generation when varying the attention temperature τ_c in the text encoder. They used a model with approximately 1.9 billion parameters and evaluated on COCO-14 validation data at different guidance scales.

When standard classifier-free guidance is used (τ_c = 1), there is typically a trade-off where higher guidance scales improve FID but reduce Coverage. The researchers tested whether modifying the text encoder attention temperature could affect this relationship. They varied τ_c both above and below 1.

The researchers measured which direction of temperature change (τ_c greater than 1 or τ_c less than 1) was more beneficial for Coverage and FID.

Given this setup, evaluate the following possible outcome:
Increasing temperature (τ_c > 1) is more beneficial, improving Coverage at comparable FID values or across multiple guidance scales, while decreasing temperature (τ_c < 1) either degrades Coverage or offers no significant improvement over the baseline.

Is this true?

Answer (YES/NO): NO